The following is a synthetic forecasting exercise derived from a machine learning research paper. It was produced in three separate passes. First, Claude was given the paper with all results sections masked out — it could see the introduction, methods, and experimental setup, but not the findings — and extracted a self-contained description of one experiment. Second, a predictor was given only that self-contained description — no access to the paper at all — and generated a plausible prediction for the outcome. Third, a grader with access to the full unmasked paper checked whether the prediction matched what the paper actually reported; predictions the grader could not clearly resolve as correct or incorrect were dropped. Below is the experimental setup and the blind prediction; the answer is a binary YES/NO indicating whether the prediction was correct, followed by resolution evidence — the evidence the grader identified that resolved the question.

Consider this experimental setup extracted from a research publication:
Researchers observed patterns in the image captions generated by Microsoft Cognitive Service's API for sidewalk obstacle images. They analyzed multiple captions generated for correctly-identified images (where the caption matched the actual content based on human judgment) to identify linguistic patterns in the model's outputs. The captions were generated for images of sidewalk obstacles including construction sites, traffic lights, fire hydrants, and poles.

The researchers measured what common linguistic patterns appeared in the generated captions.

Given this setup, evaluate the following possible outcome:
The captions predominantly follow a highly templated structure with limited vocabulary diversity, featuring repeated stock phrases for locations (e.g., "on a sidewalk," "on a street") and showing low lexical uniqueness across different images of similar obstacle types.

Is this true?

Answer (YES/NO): NO